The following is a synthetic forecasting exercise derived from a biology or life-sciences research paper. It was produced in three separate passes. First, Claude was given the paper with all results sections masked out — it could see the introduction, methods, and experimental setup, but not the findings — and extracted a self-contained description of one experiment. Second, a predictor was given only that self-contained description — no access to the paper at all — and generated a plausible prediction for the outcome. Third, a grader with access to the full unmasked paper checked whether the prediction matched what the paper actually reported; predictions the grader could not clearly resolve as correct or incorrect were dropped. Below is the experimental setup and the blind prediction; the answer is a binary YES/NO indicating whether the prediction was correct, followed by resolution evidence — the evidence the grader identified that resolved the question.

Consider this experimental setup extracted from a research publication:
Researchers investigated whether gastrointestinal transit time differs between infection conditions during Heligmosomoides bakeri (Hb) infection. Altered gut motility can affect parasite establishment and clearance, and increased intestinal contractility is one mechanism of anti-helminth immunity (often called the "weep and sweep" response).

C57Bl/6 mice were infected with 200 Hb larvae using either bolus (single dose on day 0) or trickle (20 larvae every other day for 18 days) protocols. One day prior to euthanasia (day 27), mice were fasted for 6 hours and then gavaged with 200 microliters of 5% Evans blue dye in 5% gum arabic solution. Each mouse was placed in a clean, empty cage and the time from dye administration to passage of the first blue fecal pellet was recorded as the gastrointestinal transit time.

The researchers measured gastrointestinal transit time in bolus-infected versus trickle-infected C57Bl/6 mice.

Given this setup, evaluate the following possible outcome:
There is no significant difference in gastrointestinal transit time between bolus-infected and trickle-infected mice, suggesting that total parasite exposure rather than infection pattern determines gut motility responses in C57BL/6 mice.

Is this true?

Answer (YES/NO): YES